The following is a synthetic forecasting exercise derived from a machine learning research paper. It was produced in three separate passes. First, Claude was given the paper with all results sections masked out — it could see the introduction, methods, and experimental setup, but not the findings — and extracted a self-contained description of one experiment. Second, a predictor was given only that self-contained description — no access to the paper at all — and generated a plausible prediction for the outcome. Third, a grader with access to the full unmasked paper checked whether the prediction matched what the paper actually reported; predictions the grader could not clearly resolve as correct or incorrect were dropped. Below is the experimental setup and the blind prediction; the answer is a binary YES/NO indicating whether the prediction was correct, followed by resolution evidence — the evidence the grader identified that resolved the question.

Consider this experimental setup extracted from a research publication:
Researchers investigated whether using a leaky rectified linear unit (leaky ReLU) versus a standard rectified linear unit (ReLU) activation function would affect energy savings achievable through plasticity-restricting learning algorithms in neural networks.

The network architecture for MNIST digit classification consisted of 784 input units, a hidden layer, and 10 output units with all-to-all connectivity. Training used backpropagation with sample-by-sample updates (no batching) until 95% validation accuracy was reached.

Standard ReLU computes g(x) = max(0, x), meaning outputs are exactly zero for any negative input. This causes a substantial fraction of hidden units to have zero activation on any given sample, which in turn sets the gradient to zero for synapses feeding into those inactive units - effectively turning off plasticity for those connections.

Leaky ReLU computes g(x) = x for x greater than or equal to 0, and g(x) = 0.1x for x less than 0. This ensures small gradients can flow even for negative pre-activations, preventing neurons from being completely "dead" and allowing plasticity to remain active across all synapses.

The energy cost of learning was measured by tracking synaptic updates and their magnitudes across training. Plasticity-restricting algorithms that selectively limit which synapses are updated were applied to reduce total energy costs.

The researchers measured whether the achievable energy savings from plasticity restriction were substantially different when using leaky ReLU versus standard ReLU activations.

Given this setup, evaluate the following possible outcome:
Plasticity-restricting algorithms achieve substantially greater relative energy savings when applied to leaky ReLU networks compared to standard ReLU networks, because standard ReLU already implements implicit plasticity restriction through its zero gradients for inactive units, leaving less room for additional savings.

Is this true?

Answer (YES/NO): NO